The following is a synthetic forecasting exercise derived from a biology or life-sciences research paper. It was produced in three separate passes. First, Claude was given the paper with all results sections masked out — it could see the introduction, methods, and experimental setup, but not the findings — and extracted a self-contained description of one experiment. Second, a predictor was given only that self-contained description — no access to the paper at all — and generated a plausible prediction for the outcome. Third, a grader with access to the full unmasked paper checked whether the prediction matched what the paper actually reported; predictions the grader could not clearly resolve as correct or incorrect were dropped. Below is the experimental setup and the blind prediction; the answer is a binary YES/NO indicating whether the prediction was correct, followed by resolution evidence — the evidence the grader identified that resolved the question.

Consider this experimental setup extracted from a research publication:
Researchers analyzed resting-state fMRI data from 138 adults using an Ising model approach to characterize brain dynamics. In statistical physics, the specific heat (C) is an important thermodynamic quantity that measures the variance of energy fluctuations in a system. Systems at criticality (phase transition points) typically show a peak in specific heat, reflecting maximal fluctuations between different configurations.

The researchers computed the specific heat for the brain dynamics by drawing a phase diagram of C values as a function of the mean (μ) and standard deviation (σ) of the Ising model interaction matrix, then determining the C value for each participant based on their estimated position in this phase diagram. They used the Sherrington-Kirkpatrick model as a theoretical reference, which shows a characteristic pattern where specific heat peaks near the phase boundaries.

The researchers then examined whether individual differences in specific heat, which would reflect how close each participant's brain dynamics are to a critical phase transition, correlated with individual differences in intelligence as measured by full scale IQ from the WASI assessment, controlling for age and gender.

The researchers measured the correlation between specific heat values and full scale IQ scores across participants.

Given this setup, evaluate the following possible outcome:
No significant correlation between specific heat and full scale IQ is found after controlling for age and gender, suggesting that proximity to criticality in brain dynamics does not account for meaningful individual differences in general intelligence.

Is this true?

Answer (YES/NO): YES